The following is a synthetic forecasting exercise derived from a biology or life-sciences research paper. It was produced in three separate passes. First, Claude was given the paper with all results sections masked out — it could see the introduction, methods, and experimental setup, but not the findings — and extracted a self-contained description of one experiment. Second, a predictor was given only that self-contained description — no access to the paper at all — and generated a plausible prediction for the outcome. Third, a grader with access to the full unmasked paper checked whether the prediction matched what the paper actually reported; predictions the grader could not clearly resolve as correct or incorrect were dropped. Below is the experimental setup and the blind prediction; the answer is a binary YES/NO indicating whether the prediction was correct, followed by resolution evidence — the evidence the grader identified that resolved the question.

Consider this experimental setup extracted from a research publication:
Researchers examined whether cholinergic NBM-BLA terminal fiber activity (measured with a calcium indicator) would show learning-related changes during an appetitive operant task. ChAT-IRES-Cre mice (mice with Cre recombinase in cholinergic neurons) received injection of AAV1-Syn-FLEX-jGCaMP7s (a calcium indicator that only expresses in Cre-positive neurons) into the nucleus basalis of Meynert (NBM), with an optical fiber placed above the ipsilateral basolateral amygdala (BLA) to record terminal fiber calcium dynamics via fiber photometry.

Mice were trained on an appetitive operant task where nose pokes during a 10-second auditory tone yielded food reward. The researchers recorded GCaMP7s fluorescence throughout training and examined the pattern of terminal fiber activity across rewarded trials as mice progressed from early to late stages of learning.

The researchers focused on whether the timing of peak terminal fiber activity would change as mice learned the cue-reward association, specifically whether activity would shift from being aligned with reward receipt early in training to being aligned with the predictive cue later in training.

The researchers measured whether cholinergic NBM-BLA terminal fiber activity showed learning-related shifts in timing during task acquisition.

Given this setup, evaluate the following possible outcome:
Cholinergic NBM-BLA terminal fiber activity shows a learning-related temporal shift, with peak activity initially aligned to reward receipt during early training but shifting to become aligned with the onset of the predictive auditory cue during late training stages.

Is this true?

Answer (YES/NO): NO